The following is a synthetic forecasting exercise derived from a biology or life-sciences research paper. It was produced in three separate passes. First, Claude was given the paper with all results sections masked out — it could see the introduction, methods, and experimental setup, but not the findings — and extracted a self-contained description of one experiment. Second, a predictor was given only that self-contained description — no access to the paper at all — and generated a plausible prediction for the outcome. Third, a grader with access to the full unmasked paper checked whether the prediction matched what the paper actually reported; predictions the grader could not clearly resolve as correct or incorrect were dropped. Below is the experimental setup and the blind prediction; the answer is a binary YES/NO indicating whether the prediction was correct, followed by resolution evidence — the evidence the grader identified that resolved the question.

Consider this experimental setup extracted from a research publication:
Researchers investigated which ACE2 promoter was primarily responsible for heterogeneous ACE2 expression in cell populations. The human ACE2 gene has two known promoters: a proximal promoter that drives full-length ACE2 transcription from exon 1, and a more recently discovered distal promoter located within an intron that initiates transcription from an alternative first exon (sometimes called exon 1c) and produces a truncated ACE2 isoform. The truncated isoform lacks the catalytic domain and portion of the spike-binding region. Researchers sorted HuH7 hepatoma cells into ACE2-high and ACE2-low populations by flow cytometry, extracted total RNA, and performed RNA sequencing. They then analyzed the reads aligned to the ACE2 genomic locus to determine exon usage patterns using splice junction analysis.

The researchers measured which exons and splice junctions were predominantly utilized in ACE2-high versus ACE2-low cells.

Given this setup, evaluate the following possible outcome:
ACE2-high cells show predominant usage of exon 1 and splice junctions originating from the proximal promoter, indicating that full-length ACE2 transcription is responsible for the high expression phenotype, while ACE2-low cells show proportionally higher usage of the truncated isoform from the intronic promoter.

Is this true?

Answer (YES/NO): NO